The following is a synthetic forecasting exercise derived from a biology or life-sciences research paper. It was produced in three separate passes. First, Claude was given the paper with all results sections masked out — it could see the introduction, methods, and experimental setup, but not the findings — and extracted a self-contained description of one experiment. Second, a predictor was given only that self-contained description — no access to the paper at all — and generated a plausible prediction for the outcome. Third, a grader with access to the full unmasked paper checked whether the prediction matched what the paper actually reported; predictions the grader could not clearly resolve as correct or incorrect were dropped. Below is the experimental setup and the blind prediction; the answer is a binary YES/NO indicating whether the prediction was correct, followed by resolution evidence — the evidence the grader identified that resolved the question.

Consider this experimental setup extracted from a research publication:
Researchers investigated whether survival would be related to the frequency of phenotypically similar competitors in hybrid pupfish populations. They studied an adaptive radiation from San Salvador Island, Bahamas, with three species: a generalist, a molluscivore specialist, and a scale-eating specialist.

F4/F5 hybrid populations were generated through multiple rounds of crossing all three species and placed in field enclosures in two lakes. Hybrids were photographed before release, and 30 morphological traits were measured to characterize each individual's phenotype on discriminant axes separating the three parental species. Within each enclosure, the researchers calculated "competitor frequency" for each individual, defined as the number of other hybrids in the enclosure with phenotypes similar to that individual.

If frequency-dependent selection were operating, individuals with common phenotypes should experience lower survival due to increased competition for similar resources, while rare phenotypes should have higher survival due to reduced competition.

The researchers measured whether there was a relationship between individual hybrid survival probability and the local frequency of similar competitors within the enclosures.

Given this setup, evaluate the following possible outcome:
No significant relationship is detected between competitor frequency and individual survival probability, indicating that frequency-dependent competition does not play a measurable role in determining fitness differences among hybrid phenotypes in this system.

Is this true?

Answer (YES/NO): YES